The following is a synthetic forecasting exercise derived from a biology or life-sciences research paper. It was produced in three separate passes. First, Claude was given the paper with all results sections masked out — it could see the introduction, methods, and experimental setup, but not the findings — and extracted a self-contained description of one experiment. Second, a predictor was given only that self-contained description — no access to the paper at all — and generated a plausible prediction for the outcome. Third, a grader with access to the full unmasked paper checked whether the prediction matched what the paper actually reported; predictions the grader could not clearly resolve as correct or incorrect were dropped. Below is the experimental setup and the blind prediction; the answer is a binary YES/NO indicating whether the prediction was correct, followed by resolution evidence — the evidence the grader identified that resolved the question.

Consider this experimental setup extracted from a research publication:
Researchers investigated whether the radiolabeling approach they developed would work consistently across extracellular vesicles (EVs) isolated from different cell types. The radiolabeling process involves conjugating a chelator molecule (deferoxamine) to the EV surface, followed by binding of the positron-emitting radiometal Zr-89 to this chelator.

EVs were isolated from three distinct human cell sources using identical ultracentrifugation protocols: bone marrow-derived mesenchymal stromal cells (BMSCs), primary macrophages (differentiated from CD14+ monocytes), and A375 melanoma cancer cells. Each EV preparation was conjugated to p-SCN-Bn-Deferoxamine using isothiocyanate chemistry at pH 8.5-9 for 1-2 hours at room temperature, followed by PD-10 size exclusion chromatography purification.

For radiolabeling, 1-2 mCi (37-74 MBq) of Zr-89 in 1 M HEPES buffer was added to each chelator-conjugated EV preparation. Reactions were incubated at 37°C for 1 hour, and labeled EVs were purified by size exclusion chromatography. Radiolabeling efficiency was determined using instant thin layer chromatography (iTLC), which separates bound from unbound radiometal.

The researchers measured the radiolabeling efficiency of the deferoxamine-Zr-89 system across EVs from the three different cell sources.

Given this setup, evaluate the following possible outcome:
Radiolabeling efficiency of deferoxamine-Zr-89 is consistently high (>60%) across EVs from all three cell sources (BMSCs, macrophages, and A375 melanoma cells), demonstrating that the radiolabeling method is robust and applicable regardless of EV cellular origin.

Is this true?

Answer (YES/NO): YES